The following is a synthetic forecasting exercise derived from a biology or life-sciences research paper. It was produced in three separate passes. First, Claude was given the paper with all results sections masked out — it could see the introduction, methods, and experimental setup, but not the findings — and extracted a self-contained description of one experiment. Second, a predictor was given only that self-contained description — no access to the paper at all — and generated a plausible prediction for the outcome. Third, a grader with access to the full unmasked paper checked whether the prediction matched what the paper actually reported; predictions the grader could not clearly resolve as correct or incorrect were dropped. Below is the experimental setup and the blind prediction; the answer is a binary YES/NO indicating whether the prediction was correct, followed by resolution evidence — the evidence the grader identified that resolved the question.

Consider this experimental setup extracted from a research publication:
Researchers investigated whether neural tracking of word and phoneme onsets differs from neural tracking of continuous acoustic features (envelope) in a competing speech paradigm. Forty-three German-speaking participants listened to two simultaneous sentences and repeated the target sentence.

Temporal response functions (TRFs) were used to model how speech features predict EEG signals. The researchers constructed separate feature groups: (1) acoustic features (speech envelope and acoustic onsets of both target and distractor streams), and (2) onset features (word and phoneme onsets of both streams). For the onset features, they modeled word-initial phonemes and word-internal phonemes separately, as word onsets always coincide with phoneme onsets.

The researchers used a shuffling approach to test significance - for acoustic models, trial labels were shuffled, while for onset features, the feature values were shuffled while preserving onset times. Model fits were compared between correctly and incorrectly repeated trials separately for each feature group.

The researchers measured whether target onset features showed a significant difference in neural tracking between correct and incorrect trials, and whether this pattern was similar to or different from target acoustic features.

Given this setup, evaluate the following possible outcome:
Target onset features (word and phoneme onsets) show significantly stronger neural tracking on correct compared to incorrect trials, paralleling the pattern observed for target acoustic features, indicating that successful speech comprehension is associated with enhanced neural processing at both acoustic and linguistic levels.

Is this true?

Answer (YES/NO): NO